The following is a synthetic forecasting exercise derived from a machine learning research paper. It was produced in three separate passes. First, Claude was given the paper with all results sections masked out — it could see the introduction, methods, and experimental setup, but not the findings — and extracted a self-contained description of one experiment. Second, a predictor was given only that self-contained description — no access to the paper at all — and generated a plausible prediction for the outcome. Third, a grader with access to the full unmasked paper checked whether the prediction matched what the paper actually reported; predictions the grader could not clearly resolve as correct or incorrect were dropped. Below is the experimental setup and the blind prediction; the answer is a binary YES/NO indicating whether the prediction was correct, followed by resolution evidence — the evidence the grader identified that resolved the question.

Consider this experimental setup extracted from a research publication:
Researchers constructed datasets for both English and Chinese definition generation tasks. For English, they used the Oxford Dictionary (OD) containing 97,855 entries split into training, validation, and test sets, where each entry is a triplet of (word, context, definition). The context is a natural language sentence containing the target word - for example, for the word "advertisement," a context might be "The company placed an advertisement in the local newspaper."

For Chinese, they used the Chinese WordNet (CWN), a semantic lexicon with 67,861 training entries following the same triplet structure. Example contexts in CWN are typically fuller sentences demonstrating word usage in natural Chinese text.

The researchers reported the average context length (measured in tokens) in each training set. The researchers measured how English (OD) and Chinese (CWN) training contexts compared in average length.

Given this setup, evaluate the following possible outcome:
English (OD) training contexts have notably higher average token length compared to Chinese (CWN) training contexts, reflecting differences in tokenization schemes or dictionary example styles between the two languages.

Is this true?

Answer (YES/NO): NO